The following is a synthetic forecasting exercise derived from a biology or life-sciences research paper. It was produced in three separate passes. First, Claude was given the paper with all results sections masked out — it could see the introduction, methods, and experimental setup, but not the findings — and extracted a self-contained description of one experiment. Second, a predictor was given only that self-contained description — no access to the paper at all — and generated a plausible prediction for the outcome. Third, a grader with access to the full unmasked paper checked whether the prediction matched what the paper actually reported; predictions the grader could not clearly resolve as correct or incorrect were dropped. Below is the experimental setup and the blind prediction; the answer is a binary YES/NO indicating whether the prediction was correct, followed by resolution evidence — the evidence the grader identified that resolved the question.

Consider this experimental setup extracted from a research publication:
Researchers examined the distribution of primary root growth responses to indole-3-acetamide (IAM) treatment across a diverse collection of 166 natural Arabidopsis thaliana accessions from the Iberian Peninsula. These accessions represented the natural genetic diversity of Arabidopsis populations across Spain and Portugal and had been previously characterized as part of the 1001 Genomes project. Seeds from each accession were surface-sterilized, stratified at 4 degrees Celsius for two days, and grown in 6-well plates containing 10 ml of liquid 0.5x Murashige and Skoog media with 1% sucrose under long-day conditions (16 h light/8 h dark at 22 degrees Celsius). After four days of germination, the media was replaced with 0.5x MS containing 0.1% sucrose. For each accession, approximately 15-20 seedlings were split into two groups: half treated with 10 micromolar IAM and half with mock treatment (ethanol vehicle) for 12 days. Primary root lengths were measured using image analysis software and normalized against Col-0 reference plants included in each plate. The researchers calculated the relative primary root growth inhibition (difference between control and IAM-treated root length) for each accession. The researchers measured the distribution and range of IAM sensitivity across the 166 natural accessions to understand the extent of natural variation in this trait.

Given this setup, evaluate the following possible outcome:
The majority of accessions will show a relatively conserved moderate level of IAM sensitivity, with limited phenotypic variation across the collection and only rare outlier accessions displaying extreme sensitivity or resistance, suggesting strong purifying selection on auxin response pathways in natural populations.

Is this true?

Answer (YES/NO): NO